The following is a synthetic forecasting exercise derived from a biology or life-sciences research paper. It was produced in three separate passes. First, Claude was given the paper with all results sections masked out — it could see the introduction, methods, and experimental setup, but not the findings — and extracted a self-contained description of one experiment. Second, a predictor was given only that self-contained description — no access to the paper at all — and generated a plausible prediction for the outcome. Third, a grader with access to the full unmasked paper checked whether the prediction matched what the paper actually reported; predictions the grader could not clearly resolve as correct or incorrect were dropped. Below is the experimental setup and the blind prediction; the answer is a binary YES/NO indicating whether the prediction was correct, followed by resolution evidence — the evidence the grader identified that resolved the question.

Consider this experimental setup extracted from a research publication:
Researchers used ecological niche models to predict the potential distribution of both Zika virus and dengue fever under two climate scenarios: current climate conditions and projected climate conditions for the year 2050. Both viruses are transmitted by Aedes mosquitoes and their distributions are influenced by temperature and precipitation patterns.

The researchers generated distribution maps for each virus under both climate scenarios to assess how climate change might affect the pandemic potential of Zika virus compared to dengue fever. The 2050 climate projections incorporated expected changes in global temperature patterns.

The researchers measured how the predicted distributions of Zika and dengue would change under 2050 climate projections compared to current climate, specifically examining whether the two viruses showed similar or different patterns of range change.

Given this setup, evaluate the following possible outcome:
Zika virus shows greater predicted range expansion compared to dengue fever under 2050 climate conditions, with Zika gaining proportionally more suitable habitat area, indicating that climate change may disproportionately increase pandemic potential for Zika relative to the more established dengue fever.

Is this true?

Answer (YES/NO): NO